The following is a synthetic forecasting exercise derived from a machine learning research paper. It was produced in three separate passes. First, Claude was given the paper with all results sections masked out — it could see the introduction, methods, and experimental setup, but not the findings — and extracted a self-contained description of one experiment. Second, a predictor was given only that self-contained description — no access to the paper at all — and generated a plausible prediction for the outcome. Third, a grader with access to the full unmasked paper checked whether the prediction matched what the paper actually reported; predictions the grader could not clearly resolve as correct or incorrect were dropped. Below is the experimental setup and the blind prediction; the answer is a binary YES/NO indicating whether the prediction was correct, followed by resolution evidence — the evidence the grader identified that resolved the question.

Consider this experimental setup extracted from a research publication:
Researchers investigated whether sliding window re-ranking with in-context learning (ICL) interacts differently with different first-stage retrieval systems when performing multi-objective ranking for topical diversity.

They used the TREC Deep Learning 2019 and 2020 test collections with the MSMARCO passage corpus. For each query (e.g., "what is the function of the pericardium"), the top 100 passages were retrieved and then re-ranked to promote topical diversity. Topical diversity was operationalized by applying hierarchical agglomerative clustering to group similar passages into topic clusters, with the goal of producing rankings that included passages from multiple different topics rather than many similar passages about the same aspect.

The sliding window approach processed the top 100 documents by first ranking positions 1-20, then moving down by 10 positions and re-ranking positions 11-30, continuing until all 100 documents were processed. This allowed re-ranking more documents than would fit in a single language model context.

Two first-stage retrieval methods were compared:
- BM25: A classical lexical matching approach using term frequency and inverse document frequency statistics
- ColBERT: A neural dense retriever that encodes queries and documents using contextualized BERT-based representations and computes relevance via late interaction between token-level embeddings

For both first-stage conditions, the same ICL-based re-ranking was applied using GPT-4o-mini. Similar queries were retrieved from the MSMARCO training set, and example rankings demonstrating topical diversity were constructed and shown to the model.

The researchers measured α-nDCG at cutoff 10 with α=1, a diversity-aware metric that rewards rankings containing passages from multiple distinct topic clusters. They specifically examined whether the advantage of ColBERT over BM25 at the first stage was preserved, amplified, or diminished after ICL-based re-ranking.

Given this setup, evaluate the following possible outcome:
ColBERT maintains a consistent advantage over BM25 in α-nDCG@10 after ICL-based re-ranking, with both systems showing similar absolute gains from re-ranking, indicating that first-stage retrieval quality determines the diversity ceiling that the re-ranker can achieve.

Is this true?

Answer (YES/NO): NO